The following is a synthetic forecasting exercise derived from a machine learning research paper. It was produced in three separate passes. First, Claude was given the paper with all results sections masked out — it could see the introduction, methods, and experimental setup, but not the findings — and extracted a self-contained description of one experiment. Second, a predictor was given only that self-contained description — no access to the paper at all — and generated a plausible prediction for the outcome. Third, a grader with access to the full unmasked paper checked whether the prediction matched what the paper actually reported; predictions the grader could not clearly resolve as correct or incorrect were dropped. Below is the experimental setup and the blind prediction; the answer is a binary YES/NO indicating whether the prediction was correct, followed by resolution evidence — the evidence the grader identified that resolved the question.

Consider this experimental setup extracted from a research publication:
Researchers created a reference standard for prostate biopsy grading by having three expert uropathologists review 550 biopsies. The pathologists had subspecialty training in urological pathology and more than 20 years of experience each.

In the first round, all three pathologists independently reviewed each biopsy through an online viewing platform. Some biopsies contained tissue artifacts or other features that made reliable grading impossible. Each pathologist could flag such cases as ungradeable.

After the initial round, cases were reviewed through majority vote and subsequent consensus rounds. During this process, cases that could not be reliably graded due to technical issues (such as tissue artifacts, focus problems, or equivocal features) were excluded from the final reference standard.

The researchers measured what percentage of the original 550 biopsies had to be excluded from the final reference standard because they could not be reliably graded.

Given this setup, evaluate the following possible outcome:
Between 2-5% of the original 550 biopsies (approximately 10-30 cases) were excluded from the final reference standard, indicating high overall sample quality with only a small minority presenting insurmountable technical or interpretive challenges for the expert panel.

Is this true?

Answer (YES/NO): YES